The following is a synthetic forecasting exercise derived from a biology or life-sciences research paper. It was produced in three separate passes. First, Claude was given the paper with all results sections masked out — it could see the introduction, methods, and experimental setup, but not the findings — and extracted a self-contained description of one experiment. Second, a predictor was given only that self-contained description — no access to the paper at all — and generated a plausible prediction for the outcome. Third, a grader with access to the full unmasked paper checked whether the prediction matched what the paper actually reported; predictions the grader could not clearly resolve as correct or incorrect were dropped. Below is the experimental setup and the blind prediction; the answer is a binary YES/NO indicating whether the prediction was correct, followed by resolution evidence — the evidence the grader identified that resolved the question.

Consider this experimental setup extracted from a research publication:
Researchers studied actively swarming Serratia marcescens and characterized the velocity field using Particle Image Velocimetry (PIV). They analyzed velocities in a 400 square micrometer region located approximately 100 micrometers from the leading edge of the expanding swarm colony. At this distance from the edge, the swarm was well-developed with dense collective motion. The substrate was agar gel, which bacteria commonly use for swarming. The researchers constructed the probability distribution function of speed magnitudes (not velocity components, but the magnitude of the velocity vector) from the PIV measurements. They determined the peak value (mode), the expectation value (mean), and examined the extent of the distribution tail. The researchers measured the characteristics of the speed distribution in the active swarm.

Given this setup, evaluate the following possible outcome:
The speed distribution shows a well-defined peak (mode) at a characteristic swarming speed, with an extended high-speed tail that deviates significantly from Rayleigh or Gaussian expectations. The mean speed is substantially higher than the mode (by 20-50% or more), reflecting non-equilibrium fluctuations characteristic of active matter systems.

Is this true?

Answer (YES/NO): YES